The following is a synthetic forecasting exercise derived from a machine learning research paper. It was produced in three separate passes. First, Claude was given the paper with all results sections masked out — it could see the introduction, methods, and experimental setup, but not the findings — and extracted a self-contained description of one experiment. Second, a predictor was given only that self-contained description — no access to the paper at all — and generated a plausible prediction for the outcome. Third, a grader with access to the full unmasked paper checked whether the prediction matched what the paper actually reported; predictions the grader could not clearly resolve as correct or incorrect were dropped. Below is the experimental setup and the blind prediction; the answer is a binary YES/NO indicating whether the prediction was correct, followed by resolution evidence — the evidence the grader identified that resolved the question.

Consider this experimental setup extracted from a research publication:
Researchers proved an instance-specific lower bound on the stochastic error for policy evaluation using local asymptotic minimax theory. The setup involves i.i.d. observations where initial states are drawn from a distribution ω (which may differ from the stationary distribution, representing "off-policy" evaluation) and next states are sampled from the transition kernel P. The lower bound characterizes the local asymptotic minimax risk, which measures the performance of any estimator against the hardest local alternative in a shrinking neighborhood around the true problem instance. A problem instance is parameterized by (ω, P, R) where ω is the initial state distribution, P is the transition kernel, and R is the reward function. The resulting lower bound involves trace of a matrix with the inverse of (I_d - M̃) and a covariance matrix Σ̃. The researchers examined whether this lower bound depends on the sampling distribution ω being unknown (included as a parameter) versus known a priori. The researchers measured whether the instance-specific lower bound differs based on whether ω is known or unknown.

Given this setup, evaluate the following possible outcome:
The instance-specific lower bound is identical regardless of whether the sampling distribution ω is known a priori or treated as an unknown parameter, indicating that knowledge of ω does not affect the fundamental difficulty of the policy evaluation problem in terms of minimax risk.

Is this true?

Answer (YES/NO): NO